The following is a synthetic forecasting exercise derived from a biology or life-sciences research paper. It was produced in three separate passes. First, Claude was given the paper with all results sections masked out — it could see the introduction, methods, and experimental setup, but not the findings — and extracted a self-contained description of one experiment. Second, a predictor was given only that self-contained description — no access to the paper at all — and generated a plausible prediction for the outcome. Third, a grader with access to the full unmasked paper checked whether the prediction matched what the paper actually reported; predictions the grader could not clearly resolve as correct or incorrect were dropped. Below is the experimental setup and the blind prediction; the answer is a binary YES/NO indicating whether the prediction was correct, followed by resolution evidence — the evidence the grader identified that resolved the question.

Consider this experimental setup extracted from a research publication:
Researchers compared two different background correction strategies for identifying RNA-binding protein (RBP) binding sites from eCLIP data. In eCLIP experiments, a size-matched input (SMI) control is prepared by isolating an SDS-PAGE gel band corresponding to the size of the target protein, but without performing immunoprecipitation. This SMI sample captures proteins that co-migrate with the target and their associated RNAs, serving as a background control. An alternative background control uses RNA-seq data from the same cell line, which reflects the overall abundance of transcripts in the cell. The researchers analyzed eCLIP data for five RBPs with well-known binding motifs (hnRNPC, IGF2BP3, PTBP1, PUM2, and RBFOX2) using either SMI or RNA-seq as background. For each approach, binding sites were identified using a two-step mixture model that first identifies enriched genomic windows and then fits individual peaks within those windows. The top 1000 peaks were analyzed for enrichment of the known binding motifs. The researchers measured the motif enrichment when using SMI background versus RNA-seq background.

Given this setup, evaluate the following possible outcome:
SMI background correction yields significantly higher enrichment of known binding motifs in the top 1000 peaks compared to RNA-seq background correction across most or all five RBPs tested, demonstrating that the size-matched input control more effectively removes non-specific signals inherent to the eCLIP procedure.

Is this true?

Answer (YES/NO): YES